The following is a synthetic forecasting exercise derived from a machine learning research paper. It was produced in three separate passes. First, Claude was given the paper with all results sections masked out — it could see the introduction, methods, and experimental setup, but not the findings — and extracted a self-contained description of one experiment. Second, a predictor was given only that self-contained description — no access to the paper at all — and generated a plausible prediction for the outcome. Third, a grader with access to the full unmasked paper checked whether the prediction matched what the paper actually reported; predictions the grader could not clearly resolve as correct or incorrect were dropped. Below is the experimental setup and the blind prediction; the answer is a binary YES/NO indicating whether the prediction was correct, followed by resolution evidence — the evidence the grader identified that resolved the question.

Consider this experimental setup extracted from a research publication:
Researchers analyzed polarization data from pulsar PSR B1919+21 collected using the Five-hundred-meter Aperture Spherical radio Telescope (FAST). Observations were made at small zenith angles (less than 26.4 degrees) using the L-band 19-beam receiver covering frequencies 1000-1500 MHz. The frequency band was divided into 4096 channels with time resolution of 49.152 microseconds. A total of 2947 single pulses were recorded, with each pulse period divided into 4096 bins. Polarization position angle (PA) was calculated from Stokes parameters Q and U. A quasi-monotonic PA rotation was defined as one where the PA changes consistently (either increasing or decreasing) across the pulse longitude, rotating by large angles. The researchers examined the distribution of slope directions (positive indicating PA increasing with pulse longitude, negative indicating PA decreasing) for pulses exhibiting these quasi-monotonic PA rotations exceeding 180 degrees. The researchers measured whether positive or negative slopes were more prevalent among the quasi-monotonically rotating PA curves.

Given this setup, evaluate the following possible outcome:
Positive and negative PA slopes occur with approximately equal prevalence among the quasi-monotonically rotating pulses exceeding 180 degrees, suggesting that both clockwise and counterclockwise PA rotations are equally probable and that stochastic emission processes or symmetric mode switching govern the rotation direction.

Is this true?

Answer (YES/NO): NO